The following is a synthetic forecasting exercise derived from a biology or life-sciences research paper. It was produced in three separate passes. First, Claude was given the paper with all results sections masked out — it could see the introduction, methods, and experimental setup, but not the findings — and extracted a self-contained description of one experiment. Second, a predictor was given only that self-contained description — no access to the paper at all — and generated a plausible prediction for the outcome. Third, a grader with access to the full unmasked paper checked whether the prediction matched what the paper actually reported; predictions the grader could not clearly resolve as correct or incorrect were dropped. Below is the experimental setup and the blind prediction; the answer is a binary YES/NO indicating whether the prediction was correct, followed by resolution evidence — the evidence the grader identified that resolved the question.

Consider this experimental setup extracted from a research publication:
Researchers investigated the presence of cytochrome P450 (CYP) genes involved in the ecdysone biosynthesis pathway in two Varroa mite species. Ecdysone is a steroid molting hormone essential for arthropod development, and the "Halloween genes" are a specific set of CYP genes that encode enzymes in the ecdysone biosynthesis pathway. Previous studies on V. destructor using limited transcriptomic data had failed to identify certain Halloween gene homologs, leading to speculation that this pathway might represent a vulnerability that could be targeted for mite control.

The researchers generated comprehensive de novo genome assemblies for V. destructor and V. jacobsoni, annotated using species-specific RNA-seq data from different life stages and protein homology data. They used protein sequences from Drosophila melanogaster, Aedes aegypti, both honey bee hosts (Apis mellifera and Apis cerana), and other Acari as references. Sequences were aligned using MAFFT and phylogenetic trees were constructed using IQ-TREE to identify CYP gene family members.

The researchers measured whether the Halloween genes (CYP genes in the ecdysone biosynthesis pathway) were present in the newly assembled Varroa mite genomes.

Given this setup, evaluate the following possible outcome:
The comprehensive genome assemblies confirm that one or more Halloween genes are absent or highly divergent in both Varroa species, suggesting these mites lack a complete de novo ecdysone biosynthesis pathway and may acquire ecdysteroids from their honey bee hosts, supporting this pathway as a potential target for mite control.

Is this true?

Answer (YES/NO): NO